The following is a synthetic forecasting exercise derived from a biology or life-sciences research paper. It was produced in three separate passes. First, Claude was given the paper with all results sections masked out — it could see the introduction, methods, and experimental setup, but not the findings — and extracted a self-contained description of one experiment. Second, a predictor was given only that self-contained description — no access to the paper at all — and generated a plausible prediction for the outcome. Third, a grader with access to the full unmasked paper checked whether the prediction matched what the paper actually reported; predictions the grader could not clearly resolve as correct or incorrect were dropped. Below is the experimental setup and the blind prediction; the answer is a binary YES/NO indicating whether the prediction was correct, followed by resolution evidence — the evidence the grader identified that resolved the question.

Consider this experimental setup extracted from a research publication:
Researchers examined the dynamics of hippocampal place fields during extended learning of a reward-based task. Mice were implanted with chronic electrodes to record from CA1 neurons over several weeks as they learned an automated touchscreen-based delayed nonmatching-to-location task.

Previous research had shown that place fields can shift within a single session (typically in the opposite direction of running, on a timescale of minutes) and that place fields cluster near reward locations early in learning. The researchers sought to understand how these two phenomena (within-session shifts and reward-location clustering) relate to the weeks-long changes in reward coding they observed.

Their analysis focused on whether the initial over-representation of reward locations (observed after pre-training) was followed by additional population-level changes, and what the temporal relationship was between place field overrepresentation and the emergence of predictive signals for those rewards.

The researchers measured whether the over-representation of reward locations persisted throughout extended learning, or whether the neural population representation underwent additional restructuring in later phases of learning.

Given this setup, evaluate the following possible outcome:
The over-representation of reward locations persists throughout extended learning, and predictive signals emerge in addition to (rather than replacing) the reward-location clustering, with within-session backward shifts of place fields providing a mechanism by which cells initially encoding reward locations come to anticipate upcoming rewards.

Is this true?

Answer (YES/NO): NO